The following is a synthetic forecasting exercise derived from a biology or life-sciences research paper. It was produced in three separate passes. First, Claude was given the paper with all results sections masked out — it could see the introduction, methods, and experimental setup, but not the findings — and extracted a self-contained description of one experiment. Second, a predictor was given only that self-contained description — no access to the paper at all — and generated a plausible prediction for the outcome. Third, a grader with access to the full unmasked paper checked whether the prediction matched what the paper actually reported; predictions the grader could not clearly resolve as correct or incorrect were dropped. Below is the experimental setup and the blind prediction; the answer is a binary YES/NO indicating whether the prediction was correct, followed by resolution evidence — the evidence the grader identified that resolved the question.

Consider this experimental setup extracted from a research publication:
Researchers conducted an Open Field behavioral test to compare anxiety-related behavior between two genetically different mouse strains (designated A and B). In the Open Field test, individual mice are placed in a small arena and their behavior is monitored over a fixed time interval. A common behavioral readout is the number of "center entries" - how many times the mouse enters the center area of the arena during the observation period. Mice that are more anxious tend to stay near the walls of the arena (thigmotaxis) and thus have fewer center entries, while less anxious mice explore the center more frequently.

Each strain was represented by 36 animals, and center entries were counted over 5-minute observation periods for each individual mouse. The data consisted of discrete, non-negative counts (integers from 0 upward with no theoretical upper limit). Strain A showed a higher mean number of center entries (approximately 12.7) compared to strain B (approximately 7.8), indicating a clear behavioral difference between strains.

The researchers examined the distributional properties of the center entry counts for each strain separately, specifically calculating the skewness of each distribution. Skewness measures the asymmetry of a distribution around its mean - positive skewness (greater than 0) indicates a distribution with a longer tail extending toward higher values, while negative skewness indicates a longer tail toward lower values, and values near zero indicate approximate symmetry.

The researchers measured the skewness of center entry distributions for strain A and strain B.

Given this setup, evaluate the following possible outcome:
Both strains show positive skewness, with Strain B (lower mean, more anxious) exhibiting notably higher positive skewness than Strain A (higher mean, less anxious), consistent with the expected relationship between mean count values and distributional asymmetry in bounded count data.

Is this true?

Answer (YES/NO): NO